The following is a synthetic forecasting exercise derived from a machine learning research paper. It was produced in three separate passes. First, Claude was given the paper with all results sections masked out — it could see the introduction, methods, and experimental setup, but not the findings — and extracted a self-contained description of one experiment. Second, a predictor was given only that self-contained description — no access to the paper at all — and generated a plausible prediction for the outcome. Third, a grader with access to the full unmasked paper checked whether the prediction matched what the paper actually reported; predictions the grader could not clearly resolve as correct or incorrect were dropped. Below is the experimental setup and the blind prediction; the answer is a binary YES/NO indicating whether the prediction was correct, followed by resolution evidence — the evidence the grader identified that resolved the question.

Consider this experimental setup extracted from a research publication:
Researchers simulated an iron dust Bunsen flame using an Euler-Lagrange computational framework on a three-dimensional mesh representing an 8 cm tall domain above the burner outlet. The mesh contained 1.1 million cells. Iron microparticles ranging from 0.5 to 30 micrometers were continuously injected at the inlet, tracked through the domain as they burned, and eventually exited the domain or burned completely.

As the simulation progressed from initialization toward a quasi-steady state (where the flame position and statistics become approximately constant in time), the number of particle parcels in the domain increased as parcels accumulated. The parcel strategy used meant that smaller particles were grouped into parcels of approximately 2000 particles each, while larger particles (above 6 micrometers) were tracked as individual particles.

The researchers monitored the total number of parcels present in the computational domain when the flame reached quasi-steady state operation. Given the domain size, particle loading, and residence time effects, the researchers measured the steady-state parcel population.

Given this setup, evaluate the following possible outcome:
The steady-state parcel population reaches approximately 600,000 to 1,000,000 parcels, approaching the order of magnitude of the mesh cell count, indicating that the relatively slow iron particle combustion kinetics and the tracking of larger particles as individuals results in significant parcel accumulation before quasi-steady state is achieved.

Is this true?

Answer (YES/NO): NO